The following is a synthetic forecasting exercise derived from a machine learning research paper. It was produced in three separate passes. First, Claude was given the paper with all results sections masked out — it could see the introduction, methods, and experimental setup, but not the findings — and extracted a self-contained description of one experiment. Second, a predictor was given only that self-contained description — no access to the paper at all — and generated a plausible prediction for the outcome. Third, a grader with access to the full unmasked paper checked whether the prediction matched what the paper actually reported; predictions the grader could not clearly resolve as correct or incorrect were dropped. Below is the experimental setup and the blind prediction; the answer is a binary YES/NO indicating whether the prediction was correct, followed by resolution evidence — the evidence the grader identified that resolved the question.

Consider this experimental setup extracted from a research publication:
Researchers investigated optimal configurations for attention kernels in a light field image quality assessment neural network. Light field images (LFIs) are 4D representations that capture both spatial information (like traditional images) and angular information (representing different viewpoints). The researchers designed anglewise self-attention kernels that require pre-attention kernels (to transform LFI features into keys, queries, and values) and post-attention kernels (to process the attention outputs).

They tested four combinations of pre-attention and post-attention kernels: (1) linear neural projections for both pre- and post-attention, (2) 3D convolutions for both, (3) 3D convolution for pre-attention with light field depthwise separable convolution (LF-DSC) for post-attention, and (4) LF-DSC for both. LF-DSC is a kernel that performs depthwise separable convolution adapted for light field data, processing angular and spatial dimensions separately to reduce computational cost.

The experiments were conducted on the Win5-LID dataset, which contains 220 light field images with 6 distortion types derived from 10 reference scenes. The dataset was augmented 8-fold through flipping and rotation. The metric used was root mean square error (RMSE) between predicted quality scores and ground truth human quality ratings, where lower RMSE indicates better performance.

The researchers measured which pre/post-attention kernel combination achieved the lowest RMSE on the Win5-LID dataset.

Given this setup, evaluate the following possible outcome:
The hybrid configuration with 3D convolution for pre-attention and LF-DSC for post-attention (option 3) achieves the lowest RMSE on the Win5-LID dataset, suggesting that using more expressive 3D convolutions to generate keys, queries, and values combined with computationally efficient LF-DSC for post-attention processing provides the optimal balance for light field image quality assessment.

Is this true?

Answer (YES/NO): YES